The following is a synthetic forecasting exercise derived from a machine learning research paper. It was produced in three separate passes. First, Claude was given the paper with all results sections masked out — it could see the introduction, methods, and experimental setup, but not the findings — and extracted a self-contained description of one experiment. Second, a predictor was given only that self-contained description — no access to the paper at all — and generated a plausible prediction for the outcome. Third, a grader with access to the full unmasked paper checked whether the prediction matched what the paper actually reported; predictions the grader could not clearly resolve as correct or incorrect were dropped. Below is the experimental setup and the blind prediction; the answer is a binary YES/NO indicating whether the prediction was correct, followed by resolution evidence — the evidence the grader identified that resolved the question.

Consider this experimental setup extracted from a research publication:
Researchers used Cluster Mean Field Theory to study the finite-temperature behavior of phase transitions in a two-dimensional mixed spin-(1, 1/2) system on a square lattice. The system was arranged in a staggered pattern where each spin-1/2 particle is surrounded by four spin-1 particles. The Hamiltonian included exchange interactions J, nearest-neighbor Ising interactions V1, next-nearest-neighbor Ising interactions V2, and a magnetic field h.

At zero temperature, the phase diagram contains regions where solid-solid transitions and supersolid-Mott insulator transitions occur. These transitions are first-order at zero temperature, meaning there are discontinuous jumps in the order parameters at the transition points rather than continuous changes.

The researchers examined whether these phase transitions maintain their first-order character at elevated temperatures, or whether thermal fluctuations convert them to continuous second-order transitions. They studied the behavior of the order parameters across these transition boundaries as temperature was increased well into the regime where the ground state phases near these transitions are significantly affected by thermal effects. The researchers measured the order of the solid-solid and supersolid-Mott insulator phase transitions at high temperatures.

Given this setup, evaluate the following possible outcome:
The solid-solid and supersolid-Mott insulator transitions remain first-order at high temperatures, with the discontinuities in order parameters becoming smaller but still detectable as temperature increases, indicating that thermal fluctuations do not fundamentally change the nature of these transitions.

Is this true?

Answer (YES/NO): YES